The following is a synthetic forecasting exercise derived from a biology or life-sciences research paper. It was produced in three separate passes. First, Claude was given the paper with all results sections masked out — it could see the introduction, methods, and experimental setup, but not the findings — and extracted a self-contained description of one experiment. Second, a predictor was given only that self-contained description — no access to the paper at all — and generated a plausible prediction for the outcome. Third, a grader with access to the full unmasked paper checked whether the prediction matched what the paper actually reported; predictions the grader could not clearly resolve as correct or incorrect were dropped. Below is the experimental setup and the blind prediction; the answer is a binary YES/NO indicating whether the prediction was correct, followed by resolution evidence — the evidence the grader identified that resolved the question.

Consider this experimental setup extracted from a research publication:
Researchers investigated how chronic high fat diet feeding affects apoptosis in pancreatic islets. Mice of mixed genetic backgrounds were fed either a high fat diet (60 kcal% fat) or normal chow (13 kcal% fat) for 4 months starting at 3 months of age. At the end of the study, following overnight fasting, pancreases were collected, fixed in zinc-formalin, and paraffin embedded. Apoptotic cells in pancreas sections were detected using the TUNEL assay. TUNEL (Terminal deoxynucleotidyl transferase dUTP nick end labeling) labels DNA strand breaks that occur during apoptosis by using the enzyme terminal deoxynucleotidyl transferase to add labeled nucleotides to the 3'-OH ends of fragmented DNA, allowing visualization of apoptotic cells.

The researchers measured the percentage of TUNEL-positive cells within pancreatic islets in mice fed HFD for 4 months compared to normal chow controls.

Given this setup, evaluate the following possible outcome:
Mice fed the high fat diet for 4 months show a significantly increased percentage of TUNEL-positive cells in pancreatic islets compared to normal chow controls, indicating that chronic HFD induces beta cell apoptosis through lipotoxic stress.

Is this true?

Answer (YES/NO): NO